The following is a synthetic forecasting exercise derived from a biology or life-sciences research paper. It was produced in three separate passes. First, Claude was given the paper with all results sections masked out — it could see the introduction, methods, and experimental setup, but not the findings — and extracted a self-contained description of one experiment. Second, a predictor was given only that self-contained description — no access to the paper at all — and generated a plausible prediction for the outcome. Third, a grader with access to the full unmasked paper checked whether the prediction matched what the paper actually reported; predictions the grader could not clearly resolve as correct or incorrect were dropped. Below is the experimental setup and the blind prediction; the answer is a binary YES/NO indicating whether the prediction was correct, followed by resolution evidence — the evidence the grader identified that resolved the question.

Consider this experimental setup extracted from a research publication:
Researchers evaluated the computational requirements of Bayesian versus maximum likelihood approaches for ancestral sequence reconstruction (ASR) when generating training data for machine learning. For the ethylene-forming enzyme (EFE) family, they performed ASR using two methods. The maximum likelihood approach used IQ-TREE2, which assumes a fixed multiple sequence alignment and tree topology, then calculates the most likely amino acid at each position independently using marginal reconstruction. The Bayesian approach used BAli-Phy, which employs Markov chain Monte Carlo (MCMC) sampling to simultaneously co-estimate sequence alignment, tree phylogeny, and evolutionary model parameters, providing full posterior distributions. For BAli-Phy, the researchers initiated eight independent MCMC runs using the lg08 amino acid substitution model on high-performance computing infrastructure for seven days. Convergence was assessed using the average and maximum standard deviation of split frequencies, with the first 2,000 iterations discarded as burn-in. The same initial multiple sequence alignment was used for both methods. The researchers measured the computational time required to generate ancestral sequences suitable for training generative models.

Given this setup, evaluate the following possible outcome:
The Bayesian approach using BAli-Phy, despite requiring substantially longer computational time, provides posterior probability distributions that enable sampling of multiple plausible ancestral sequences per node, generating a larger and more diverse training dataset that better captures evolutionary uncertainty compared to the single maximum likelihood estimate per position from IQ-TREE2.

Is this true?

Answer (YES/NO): NO